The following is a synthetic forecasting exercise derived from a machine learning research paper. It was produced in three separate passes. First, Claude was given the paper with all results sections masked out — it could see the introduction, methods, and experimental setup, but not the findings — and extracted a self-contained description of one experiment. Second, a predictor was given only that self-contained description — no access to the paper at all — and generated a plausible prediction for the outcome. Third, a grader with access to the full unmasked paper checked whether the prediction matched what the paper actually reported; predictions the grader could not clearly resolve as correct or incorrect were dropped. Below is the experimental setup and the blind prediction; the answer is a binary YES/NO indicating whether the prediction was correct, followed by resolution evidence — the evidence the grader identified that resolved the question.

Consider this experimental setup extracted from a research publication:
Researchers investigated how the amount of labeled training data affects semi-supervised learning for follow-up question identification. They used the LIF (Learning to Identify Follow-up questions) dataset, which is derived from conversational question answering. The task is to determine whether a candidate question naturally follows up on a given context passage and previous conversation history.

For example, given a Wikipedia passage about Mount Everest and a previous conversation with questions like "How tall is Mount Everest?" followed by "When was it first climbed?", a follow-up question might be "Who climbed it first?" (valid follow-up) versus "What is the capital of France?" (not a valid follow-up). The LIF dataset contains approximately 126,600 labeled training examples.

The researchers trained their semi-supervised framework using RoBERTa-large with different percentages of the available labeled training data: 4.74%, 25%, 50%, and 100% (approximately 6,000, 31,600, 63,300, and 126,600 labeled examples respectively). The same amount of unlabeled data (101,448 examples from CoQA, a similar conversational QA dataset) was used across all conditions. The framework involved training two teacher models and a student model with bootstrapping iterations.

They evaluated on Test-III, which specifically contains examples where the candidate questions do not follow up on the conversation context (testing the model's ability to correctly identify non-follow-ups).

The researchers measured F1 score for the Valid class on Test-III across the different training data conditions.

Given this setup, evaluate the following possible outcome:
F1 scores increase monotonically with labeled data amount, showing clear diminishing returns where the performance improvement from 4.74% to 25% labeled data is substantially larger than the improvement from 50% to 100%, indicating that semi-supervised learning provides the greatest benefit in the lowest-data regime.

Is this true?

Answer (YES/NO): NO